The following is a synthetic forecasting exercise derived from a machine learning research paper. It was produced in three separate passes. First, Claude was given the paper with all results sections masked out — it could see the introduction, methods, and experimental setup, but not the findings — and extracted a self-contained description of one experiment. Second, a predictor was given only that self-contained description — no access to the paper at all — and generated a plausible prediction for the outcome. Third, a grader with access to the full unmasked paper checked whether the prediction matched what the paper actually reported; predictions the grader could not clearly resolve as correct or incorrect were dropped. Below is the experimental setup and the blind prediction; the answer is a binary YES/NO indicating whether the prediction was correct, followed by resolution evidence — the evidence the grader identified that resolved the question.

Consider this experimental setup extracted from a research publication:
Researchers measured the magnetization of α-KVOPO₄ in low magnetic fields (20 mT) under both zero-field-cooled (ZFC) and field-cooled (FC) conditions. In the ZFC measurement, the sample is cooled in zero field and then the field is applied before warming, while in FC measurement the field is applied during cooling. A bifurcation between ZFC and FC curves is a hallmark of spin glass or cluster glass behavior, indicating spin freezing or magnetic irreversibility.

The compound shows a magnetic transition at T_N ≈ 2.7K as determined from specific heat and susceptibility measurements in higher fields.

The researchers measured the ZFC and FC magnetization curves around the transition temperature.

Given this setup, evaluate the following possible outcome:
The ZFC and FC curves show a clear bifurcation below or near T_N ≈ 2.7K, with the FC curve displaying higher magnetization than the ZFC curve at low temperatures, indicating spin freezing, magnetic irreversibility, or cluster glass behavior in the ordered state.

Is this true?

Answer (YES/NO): NO